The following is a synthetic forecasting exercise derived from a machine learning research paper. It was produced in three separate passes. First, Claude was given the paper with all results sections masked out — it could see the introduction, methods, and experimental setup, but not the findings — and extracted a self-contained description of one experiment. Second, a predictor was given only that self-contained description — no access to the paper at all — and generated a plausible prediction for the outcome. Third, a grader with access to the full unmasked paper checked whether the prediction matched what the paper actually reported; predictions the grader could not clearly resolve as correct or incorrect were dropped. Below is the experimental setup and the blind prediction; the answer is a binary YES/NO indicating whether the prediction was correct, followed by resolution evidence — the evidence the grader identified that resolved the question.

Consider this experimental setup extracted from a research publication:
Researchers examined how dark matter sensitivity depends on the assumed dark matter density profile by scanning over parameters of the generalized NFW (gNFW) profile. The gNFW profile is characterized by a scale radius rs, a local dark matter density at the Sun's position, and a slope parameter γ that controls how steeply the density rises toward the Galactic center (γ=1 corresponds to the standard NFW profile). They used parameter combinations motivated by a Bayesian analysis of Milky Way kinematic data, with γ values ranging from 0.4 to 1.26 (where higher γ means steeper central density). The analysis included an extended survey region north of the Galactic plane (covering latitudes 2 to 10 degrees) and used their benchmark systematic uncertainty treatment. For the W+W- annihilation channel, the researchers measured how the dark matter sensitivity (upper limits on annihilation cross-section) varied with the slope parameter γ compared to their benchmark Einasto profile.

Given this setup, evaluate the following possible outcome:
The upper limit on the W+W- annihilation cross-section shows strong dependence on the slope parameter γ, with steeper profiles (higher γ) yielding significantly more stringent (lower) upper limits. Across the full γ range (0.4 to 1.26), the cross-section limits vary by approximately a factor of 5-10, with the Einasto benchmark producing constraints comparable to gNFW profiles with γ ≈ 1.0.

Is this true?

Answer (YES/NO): NO